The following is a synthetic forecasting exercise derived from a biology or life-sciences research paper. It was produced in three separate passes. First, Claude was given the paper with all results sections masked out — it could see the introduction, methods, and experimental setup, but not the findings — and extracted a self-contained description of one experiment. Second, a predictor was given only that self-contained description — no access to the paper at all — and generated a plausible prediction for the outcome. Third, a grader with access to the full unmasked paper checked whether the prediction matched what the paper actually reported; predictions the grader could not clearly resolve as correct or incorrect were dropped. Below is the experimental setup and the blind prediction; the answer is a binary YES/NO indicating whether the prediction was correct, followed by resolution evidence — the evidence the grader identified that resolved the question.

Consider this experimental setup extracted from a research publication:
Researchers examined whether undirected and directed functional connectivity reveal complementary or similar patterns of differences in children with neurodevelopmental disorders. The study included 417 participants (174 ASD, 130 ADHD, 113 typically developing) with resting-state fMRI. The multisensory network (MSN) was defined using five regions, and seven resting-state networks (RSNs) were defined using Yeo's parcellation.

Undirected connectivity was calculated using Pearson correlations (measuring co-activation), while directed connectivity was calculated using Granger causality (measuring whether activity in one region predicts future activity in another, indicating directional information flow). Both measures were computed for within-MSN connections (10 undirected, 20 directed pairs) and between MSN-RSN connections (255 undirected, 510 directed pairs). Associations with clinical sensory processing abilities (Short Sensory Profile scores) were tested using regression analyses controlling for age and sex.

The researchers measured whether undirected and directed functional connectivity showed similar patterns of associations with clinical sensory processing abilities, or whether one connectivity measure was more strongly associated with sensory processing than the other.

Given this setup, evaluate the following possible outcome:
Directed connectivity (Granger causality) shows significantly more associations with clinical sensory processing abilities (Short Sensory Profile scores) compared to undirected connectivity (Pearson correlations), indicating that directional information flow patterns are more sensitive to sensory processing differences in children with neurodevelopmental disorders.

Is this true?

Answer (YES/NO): NO